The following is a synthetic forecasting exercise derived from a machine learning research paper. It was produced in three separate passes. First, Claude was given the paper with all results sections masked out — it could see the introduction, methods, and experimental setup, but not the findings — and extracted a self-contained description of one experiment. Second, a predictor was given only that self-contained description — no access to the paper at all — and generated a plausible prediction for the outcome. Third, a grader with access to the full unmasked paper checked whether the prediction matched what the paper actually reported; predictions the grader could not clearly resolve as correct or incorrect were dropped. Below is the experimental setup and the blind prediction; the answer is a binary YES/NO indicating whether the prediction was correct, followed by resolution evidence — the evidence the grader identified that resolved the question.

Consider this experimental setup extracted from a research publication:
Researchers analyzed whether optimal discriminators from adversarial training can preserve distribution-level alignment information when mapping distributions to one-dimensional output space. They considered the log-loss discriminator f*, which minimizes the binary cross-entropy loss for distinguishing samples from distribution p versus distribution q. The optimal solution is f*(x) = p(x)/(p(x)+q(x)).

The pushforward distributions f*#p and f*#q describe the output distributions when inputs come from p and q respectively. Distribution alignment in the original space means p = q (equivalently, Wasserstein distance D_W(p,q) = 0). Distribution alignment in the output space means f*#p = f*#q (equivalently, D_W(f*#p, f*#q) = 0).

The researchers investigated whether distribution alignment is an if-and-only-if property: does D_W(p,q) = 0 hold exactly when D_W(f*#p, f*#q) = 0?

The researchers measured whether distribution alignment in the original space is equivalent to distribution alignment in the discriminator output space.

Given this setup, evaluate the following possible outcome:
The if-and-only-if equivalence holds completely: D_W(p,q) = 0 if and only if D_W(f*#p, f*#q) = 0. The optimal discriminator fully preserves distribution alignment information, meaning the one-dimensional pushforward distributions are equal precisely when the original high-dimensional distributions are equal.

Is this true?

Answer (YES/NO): YES